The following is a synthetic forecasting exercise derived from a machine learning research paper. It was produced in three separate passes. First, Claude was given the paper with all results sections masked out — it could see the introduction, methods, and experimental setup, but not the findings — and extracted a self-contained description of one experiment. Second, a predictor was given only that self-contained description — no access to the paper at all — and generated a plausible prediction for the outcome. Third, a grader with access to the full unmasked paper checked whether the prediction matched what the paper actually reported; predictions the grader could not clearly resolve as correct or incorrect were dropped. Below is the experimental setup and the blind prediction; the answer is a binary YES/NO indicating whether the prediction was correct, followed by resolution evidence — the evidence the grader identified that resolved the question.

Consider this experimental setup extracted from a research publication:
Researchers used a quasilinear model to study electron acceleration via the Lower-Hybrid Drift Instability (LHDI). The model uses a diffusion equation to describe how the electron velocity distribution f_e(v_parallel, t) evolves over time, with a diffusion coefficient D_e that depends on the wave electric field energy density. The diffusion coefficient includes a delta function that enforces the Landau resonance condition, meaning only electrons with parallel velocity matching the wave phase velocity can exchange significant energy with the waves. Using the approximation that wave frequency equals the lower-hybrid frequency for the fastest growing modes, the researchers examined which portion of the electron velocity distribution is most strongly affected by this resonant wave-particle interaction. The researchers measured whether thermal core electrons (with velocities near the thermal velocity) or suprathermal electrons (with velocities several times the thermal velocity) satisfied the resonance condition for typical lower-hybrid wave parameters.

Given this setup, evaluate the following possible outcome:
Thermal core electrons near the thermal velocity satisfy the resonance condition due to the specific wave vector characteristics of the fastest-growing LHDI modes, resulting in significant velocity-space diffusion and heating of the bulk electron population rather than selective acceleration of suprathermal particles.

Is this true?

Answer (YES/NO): NO